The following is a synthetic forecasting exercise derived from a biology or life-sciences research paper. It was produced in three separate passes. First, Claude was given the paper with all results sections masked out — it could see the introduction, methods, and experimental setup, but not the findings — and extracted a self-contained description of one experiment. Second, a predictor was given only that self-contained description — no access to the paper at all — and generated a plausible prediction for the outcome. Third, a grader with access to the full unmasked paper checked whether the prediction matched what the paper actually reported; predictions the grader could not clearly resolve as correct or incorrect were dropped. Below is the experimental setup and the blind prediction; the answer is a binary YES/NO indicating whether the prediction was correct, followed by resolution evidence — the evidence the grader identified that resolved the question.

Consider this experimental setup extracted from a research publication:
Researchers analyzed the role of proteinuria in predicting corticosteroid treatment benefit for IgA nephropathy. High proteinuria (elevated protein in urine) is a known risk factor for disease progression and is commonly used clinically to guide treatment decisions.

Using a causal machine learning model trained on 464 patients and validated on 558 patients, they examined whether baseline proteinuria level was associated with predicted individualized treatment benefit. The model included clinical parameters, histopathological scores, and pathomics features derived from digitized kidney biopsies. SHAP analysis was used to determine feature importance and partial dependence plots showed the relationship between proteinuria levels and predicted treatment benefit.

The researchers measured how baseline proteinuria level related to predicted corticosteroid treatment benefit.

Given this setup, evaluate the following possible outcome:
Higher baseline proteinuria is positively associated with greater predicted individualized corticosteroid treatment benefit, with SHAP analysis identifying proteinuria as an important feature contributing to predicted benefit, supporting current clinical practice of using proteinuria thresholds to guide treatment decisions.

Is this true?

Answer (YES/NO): YES